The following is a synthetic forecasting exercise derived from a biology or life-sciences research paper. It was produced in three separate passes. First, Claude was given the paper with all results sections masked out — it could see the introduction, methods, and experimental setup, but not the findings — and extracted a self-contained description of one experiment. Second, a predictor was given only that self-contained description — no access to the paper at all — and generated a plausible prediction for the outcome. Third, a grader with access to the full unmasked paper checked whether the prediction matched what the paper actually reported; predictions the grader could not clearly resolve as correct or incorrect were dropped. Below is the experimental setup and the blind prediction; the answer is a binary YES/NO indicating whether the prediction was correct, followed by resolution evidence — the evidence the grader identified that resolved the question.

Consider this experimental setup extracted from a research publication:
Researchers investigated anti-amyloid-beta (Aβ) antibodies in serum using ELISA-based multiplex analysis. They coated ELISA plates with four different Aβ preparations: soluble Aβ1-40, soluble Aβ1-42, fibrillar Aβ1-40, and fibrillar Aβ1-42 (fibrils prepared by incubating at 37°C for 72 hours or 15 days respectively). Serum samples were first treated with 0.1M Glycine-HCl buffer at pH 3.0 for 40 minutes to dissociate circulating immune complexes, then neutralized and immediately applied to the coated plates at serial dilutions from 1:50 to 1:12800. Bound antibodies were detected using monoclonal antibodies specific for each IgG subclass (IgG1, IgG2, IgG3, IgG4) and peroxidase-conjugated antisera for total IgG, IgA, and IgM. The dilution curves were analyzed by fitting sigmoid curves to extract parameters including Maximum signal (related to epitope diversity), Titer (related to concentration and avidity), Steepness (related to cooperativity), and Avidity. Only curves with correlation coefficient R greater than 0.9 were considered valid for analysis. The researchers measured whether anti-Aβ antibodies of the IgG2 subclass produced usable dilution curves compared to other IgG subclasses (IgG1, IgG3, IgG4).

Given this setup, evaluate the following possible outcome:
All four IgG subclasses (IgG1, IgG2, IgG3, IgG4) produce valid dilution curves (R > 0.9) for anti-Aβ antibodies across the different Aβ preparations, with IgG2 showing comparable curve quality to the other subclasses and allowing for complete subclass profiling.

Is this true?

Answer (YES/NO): NO